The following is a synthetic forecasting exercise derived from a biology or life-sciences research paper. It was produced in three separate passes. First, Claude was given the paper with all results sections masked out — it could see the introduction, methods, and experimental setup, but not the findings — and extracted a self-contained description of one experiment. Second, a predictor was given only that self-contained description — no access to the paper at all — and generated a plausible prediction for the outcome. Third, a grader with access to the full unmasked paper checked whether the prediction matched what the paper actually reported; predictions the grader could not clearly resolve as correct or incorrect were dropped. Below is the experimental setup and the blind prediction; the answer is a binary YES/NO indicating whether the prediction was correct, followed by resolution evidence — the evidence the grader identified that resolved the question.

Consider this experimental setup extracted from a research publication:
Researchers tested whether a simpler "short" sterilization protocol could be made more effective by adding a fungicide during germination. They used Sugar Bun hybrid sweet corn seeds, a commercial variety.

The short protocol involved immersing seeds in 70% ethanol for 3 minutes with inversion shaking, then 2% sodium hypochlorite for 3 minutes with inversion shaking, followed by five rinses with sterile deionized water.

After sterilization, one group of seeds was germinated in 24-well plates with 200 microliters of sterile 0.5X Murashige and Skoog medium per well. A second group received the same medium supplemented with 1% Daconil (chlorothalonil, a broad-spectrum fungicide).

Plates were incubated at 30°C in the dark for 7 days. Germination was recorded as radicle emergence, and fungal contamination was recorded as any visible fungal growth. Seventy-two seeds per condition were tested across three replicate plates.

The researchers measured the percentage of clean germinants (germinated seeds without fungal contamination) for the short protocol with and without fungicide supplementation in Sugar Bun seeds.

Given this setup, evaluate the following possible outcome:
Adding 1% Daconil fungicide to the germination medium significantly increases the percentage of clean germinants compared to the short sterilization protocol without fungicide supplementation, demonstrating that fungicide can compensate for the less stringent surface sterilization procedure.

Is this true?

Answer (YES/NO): NO